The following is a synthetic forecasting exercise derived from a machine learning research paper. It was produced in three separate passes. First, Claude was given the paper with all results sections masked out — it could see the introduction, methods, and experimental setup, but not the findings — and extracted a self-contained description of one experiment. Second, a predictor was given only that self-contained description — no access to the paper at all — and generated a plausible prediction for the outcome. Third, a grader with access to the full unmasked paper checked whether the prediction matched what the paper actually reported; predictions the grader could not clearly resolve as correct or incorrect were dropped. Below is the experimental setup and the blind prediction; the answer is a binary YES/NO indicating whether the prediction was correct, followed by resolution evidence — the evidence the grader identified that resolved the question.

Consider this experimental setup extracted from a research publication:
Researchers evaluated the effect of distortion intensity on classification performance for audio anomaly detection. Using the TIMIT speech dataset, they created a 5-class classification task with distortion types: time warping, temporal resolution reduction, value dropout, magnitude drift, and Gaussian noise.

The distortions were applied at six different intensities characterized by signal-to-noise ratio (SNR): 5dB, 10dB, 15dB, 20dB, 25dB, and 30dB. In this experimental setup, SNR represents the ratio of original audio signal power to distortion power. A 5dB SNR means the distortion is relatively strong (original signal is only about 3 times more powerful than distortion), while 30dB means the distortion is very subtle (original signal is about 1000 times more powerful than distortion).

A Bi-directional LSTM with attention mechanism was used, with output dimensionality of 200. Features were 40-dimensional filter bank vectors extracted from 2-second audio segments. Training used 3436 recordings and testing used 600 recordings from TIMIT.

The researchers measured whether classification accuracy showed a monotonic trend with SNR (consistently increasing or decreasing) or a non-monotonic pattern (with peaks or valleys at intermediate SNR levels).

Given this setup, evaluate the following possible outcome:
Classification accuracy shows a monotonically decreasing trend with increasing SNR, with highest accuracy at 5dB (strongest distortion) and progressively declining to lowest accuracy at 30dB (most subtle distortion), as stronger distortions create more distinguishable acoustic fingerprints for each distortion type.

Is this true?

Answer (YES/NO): YES